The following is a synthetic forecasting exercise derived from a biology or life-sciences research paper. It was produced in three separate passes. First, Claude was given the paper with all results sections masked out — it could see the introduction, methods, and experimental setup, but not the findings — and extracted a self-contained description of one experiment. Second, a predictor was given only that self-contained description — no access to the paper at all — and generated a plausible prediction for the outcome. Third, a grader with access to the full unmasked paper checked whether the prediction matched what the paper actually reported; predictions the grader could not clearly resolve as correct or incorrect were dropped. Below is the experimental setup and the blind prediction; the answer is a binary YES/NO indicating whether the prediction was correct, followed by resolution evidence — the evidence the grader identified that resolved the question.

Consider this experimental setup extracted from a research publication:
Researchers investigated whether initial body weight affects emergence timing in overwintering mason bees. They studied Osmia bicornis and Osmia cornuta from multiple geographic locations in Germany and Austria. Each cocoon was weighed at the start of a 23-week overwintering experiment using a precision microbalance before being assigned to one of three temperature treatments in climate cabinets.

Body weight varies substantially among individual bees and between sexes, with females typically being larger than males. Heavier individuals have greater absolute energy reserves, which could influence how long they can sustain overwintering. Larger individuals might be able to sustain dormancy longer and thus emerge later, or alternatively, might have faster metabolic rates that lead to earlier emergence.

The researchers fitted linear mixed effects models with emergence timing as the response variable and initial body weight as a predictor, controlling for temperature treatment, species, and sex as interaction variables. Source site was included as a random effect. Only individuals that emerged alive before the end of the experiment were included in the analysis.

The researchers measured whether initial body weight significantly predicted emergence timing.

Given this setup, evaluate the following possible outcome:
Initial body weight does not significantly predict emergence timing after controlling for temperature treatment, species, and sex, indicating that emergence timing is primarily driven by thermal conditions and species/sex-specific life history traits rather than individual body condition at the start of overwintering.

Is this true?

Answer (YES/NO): NO